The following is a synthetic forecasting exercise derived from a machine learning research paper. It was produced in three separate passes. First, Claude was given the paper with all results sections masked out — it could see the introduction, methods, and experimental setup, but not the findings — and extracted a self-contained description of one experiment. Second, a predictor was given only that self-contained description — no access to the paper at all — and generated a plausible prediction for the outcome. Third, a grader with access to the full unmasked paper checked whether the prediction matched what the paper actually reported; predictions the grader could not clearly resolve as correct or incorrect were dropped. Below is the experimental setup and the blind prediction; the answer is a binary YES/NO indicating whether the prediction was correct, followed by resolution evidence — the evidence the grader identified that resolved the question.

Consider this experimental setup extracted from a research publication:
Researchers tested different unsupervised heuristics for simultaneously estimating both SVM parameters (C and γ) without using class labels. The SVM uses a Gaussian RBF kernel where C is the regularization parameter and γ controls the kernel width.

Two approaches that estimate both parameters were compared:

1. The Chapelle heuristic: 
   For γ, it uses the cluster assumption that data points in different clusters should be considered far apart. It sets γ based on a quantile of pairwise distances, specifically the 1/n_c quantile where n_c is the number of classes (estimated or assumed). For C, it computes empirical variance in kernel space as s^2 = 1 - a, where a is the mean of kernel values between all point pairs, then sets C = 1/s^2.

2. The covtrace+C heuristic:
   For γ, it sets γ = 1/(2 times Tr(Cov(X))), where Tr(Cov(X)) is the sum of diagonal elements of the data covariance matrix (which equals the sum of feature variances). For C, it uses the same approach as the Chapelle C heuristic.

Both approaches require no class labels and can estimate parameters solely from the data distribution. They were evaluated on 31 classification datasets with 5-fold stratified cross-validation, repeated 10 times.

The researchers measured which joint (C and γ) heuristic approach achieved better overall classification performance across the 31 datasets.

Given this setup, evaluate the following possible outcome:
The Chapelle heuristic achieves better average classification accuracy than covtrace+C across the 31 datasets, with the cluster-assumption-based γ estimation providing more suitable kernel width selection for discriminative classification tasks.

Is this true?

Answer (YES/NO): NO